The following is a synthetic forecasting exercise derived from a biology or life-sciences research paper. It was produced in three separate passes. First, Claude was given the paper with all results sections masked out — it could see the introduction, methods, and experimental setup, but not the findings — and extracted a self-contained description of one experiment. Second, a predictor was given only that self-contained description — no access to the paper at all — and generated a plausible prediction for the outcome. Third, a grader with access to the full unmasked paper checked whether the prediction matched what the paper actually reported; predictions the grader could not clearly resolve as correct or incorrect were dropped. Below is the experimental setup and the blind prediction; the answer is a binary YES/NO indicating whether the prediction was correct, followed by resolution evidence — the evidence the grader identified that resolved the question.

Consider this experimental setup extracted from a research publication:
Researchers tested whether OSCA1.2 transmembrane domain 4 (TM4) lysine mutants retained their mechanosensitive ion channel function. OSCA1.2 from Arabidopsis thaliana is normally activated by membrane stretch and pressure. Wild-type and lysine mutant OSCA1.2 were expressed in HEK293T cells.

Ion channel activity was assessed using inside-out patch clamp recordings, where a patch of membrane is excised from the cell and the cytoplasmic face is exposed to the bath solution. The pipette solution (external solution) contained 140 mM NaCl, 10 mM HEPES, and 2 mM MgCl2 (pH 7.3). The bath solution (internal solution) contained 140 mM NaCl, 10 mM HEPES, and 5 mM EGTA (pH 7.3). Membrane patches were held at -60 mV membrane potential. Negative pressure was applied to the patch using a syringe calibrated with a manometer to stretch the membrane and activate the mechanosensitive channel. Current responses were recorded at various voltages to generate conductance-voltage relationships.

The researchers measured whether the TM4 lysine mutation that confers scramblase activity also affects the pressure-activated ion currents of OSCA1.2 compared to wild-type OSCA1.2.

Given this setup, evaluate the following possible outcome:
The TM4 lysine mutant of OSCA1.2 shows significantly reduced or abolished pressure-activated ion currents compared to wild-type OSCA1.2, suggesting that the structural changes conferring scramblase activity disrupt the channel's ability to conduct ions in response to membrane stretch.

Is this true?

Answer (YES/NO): NO